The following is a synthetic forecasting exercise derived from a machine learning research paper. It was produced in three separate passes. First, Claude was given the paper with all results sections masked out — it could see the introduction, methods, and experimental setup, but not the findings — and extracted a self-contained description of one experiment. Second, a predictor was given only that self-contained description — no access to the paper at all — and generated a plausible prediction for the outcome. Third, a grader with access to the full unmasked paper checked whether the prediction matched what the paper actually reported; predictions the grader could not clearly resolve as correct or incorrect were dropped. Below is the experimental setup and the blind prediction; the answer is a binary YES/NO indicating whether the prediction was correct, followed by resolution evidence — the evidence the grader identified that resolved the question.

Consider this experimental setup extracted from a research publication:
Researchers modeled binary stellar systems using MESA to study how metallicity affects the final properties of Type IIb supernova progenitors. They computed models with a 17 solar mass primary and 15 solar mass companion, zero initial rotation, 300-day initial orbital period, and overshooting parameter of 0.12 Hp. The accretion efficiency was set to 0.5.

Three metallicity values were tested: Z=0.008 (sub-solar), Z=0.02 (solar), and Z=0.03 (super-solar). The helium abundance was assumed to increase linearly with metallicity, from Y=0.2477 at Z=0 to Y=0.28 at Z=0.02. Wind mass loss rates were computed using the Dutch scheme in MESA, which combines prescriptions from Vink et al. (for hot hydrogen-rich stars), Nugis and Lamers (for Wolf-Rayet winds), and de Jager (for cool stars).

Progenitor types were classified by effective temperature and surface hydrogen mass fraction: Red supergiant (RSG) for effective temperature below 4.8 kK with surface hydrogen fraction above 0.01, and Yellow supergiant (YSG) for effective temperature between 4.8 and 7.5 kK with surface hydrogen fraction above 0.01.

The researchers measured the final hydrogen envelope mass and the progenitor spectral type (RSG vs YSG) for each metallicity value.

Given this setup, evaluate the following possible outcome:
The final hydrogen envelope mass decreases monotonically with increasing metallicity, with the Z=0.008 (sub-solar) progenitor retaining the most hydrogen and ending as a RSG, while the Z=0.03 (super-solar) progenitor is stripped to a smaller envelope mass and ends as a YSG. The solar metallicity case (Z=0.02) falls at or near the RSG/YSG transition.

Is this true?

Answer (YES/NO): NO